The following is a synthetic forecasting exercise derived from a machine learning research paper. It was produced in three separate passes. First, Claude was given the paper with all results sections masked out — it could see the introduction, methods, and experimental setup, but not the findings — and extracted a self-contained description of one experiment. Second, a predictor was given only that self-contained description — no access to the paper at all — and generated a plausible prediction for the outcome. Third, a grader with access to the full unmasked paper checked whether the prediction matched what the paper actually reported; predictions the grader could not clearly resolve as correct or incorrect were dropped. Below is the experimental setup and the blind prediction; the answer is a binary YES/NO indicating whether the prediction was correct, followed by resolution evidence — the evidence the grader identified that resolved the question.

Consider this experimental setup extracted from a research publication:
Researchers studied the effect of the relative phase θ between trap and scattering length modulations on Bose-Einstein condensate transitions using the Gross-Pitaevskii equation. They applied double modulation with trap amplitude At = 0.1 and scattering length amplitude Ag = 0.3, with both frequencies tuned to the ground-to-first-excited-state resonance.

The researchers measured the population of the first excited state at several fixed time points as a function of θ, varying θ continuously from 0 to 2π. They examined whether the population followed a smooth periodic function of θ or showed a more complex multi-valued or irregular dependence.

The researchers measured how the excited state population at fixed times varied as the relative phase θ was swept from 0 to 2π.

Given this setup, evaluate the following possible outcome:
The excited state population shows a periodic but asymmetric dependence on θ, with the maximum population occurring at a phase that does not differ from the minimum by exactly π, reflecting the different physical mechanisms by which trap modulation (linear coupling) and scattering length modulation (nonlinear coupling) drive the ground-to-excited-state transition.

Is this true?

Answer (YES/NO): NO